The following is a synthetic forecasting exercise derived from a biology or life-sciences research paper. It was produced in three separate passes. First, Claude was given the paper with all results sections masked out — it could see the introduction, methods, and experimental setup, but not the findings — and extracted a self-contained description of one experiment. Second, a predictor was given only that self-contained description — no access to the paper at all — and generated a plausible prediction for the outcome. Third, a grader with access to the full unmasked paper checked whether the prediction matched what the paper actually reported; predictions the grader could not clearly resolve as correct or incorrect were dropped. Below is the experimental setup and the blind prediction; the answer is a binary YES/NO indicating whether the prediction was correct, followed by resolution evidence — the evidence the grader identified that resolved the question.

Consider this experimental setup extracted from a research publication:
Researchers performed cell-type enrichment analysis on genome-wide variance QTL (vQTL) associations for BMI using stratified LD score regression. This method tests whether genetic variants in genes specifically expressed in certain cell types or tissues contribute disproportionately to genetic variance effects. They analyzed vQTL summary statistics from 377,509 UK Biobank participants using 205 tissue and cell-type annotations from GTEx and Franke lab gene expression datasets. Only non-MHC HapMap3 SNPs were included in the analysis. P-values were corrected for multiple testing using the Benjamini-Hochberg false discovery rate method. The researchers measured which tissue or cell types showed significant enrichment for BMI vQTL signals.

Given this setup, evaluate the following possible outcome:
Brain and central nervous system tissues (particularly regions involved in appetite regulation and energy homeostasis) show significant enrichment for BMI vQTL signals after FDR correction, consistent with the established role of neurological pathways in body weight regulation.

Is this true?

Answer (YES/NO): YES